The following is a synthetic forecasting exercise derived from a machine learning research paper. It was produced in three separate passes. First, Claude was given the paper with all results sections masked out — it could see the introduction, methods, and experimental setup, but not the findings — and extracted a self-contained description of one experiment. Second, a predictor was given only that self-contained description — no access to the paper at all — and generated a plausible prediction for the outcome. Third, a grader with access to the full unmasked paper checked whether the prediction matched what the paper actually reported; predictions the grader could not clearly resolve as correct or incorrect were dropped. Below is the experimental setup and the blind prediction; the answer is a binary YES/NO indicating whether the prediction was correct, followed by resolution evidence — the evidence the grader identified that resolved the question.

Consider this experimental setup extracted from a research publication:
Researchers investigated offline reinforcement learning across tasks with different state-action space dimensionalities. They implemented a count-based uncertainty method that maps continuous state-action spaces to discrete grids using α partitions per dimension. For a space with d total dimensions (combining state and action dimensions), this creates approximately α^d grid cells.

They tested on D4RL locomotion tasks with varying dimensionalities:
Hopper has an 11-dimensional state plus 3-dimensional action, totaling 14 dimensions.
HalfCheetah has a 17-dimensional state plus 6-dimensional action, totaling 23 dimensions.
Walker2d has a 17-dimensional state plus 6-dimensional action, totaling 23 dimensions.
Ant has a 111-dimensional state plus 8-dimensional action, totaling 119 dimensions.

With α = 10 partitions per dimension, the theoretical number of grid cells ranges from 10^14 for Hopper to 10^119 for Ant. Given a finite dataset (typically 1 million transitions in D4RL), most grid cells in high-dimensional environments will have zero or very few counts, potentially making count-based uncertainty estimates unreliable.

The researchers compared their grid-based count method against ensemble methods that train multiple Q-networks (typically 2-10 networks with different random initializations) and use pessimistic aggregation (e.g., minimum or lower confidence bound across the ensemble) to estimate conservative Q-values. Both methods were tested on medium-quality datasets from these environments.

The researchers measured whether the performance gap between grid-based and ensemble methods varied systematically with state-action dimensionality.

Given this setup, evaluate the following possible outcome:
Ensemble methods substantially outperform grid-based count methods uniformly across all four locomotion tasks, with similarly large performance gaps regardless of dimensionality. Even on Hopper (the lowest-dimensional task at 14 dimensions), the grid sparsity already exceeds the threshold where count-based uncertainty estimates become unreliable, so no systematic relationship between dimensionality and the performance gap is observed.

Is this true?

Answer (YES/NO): NO